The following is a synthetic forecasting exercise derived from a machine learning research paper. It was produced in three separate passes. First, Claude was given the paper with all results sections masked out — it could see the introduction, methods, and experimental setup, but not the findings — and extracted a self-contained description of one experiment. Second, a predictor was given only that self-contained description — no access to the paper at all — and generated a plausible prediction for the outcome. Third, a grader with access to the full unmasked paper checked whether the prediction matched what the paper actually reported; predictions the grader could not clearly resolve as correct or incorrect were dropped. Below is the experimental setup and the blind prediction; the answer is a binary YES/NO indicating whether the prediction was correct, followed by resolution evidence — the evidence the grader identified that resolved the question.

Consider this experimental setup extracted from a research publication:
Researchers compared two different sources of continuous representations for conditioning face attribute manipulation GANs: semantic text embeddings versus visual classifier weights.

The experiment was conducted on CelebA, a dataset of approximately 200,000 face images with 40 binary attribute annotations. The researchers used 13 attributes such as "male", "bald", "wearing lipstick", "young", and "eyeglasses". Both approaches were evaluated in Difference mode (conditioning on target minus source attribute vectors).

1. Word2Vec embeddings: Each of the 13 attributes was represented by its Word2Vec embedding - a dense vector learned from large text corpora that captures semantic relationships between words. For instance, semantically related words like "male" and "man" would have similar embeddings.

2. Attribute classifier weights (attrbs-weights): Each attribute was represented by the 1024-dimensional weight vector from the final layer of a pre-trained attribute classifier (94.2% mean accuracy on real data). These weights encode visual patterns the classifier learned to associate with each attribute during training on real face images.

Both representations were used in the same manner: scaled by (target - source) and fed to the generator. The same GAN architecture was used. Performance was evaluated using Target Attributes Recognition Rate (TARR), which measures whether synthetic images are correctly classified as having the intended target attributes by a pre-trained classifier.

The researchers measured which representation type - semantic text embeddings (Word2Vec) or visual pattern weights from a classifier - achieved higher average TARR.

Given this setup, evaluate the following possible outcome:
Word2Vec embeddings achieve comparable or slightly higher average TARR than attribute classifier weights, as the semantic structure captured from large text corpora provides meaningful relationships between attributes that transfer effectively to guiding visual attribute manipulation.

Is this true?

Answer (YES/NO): NO